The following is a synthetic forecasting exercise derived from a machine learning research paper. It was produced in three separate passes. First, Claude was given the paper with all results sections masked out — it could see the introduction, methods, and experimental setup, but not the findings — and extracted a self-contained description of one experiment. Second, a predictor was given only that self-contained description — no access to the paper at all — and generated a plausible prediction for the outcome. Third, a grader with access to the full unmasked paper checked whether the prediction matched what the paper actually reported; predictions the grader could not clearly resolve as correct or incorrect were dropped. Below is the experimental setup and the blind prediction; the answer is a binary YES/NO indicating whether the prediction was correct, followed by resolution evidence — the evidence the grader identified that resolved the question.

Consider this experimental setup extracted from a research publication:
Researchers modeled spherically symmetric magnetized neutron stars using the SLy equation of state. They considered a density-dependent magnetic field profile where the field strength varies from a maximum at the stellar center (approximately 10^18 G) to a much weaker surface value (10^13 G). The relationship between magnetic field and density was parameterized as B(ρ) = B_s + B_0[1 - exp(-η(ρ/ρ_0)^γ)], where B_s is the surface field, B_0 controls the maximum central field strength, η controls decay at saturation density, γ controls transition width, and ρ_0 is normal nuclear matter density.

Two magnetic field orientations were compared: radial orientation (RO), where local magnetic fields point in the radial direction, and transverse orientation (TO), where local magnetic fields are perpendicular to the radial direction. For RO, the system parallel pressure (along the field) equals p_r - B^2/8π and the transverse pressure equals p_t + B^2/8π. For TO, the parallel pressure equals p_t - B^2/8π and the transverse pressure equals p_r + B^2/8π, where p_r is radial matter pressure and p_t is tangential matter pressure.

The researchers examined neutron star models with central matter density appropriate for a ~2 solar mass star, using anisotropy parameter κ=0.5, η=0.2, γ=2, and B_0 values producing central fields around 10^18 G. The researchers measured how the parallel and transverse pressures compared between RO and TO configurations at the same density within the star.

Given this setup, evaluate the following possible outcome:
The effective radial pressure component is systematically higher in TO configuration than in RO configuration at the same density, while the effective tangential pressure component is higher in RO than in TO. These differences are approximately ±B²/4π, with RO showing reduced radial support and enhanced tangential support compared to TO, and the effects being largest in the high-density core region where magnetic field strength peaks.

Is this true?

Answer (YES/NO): NO